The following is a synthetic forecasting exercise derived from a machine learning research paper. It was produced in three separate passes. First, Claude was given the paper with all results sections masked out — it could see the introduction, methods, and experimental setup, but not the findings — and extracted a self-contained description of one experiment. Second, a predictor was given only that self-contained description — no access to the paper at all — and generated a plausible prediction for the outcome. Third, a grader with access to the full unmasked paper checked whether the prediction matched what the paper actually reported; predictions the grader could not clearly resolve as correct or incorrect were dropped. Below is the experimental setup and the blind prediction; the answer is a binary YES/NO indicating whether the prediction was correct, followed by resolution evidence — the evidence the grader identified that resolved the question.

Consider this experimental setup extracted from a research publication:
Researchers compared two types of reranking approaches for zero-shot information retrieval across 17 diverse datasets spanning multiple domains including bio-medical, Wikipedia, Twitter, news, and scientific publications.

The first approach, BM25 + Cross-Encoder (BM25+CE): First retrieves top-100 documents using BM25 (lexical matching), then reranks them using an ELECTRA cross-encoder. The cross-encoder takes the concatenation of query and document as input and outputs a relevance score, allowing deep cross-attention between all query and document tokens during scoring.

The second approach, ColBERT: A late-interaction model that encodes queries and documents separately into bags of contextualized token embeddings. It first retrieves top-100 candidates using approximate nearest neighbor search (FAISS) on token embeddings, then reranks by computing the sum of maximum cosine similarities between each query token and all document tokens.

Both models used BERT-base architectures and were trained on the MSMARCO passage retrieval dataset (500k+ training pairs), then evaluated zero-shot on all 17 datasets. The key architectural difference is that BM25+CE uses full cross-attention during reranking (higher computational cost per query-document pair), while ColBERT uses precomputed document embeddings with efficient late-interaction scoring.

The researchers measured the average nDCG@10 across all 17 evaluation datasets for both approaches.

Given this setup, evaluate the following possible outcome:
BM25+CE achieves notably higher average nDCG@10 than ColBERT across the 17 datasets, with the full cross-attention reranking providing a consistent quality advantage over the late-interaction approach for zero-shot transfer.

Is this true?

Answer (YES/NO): NO